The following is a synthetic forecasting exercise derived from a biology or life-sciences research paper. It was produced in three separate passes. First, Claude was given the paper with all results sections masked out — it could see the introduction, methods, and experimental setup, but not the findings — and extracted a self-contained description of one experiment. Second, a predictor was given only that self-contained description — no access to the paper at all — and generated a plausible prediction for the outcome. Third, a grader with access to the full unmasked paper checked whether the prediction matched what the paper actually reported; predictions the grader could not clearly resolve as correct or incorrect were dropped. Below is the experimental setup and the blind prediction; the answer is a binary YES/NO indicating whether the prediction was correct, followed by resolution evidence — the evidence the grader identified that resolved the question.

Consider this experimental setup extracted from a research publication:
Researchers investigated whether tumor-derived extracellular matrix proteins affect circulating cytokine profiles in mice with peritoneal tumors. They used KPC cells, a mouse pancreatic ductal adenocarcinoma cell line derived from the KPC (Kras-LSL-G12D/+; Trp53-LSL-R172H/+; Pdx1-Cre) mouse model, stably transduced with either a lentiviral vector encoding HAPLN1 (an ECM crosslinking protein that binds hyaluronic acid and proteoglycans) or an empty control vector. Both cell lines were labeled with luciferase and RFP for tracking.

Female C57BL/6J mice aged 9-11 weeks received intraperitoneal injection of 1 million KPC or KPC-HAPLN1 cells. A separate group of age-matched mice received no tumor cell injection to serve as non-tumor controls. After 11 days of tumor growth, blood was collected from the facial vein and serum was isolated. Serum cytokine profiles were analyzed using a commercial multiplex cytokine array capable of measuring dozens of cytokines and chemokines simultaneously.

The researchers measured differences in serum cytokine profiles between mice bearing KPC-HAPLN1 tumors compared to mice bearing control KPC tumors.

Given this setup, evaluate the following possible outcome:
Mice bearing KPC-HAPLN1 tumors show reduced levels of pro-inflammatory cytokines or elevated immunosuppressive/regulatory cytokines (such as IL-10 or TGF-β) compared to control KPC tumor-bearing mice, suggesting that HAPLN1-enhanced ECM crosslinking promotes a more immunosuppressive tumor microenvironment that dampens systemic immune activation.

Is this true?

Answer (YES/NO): YES